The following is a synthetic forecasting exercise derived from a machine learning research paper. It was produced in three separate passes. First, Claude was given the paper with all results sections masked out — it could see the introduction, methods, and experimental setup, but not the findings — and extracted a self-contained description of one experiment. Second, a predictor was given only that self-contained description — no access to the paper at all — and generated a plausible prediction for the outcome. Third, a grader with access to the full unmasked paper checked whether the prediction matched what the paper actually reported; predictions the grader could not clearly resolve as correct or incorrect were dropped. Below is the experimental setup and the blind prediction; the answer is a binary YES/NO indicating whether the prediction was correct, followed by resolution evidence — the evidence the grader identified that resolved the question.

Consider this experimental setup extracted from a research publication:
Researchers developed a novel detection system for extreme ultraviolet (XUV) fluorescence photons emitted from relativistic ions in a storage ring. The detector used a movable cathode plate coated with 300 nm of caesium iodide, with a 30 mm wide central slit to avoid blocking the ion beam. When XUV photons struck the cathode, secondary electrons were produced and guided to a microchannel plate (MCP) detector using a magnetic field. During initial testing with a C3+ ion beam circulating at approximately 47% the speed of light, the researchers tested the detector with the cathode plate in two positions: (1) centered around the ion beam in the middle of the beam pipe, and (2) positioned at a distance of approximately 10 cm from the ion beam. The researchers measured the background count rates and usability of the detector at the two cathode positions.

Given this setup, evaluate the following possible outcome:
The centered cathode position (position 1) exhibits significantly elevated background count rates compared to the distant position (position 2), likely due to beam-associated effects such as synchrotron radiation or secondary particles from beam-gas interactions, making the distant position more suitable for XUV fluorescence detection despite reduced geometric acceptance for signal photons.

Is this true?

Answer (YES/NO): YES